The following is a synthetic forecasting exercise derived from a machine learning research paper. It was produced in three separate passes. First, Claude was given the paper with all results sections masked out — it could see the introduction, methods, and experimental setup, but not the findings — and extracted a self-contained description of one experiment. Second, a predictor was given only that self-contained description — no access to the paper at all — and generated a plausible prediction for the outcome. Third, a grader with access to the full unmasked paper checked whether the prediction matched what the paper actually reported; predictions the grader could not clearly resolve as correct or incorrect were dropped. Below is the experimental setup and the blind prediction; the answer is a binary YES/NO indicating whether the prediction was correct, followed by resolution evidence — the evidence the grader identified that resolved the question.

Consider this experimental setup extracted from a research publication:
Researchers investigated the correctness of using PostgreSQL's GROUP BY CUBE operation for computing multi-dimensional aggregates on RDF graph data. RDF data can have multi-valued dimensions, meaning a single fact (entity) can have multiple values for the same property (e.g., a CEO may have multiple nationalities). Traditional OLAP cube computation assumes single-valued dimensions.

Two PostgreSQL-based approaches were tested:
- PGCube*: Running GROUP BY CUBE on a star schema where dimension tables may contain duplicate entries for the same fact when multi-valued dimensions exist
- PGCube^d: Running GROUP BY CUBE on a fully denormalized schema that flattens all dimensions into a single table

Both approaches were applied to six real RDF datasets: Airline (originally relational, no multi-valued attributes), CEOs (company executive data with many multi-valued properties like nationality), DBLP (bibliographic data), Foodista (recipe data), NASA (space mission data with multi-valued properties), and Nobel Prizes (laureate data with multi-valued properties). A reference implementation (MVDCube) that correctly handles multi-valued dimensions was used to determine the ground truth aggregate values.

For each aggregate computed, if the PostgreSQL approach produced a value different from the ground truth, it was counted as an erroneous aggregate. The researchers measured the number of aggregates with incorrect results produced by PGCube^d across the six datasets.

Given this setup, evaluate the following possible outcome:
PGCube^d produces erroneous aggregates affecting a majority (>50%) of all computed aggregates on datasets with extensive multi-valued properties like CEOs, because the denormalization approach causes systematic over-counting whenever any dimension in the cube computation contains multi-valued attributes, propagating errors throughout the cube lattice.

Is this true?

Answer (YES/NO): NO